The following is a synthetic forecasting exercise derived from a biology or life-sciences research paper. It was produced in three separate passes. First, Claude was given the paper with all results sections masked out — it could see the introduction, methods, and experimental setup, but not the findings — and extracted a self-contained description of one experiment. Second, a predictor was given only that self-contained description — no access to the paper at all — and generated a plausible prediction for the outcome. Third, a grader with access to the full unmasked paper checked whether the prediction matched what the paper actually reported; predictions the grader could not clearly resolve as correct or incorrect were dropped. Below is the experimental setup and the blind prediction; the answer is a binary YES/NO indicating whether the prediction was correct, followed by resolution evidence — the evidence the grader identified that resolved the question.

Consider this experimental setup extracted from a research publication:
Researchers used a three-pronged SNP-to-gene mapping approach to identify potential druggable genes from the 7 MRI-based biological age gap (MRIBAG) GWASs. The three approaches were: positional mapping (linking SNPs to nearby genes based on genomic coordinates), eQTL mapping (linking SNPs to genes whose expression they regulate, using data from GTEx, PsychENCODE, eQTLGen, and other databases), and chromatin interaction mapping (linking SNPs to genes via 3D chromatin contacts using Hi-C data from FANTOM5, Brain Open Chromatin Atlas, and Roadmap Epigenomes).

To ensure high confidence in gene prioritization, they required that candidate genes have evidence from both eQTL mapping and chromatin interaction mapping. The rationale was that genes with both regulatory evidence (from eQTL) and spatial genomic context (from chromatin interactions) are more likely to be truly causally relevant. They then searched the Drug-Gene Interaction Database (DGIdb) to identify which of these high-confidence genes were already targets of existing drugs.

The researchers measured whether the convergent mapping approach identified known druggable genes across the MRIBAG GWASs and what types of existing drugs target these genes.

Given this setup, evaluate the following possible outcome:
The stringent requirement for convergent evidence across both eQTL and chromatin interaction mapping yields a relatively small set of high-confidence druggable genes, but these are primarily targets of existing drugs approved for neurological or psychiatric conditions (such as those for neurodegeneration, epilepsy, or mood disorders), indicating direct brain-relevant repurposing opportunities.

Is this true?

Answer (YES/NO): NO